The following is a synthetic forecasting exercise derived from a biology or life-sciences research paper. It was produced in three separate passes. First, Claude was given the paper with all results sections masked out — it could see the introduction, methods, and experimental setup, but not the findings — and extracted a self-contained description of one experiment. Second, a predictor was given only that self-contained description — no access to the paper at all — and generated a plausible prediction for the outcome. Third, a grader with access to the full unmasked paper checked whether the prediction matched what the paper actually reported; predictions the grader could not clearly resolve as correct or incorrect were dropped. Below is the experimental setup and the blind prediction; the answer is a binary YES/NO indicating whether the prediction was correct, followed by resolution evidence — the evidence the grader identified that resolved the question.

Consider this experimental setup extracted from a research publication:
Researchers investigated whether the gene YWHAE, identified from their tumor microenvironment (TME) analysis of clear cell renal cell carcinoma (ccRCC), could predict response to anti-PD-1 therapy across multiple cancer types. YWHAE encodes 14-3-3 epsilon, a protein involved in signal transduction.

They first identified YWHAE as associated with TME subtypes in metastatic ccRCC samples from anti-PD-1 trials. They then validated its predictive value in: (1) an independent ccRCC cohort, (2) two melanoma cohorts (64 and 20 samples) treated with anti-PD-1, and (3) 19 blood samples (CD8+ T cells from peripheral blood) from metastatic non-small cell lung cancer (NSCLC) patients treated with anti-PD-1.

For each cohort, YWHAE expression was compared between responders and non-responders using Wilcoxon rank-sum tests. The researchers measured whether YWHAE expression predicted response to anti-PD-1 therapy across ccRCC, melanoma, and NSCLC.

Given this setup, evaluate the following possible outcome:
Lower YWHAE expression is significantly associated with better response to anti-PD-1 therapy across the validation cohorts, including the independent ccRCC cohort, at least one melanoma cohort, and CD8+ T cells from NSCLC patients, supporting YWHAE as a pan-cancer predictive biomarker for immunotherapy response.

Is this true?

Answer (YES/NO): YES